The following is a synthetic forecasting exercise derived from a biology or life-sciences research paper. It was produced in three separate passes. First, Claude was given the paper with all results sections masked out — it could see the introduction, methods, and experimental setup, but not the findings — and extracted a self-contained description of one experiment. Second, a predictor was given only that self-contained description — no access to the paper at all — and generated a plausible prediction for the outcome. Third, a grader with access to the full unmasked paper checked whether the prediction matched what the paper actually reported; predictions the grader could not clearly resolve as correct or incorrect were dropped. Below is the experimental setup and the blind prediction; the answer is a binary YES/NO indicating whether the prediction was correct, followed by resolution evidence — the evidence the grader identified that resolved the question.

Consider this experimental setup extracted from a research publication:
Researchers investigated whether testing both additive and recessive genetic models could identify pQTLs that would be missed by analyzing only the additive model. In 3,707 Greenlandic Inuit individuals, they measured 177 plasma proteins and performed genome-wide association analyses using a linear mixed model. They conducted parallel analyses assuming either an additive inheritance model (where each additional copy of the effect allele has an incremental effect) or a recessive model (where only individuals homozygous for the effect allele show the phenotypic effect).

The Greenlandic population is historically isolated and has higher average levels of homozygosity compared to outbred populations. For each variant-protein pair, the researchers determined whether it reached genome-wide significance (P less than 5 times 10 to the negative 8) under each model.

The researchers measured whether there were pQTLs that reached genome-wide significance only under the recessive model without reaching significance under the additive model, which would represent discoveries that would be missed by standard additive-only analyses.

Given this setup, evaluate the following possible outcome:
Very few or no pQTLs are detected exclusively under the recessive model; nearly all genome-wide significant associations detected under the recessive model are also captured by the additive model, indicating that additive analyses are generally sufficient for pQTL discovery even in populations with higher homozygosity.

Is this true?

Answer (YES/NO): NO